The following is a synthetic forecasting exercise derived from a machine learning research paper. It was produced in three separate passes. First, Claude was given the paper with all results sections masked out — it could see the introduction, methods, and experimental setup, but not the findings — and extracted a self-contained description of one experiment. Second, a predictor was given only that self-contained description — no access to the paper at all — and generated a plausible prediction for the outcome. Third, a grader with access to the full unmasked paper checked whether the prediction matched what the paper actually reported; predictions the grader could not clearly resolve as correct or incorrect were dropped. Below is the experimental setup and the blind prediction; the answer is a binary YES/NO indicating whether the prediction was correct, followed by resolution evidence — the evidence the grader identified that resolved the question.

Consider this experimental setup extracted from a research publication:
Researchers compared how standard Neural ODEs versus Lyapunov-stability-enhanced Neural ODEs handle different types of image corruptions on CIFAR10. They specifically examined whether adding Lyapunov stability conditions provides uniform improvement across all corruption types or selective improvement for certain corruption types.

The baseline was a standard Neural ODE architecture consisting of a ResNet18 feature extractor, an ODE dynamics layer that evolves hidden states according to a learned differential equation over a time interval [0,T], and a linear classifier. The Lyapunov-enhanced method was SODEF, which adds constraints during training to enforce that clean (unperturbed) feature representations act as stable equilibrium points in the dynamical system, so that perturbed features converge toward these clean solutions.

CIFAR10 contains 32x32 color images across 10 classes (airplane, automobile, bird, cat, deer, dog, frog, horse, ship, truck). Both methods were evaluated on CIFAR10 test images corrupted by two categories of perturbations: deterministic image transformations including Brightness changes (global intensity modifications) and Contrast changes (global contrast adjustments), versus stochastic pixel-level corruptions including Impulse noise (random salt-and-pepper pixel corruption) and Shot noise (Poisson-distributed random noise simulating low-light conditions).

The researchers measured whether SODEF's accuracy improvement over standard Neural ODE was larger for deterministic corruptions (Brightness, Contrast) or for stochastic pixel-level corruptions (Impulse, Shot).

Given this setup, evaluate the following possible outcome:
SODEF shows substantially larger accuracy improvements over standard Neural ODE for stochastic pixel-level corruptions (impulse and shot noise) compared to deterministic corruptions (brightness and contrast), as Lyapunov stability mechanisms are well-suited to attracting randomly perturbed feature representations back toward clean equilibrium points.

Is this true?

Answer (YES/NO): NO